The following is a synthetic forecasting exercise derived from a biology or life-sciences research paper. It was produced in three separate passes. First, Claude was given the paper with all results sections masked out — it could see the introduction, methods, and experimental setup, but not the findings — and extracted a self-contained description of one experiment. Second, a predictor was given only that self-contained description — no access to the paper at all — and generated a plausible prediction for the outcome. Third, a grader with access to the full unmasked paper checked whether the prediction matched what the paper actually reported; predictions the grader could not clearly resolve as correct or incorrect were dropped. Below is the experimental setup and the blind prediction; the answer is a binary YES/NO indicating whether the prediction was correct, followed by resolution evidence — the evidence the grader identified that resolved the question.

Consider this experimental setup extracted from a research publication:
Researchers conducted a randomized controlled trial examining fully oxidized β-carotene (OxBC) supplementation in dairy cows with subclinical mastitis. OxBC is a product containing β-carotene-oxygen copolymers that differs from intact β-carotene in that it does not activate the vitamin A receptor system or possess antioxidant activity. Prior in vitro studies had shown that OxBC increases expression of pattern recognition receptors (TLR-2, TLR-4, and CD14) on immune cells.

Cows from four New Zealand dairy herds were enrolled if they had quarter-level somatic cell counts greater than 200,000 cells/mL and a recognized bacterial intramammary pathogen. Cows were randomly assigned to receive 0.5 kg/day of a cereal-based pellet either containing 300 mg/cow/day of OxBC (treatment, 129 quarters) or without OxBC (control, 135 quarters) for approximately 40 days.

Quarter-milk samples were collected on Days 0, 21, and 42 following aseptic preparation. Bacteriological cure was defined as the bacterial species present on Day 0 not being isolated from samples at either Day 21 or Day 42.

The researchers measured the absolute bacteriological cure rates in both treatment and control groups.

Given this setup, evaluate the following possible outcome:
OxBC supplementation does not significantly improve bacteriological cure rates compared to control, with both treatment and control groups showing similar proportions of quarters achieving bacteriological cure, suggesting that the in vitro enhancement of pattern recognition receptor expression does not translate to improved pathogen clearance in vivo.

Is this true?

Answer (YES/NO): NO